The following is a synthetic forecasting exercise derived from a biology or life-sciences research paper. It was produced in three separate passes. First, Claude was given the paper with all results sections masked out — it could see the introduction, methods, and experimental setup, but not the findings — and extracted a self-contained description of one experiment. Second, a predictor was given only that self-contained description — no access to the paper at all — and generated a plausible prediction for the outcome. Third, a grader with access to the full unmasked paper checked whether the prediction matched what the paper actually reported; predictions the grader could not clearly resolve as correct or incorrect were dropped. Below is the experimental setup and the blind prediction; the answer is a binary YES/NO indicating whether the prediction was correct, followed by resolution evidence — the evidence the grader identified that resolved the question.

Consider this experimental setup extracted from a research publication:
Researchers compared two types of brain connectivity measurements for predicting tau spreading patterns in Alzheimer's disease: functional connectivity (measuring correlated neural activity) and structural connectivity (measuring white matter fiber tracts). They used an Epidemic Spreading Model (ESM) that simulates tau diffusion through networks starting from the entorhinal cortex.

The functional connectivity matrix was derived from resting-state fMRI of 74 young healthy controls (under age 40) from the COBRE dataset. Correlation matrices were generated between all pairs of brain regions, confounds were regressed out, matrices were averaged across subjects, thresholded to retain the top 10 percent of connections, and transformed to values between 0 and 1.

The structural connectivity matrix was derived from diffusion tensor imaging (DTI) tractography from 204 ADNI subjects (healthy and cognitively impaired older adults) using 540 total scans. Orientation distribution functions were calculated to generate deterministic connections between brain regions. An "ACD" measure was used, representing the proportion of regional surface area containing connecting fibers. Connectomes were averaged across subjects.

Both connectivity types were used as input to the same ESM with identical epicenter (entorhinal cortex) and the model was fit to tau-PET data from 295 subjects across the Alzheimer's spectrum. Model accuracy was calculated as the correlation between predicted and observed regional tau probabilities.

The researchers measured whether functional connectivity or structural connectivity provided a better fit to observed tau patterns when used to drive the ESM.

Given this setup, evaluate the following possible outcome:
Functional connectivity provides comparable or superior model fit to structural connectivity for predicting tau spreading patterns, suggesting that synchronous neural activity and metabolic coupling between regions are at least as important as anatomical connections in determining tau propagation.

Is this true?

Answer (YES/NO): YES